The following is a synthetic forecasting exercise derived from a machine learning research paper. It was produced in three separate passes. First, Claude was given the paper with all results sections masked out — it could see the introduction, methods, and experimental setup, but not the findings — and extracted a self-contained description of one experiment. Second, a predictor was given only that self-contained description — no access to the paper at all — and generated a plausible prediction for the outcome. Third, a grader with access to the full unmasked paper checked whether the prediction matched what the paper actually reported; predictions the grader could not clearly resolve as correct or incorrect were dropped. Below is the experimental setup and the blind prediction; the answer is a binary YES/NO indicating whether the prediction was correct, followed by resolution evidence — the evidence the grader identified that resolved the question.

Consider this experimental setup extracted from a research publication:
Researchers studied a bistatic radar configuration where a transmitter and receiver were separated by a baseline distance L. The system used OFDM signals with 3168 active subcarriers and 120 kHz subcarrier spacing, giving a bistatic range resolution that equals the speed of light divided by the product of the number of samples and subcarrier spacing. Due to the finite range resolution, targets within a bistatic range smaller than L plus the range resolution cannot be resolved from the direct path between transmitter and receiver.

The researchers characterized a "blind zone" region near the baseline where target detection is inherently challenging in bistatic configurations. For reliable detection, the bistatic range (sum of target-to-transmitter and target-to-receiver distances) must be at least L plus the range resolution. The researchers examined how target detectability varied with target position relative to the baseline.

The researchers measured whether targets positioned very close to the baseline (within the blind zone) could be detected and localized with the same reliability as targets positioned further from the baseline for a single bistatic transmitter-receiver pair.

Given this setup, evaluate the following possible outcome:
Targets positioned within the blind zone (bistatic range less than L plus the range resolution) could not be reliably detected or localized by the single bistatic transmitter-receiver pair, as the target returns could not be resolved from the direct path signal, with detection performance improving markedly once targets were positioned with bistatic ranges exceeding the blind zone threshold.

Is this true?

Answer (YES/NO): YES